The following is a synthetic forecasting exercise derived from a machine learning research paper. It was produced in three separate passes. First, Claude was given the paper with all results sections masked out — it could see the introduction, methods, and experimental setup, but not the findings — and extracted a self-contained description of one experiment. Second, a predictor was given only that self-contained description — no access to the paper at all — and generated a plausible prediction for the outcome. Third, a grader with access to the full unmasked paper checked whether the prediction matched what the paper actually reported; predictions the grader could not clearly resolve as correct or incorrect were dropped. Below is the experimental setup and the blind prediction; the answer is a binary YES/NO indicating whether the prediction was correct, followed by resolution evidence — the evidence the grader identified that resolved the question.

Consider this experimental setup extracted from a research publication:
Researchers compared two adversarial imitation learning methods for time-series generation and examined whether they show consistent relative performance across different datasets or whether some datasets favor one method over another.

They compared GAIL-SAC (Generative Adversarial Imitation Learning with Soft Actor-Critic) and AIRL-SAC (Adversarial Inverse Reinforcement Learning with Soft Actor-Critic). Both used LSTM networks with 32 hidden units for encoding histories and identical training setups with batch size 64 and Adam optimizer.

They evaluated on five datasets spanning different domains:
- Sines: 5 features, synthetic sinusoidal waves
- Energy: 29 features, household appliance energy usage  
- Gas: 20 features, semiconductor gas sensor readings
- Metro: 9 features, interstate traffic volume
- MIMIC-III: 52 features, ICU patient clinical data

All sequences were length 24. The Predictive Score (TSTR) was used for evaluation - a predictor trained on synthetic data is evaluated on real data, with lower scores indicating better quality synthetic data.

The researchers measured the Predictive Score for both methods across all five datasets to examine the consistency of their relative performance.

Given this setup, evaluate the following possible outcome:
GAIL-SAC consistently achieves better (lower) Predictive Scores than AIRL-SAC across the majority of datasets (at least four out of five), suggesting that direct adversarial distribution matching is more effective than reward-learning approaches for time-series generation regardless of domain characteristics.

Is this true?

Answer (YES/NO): NO